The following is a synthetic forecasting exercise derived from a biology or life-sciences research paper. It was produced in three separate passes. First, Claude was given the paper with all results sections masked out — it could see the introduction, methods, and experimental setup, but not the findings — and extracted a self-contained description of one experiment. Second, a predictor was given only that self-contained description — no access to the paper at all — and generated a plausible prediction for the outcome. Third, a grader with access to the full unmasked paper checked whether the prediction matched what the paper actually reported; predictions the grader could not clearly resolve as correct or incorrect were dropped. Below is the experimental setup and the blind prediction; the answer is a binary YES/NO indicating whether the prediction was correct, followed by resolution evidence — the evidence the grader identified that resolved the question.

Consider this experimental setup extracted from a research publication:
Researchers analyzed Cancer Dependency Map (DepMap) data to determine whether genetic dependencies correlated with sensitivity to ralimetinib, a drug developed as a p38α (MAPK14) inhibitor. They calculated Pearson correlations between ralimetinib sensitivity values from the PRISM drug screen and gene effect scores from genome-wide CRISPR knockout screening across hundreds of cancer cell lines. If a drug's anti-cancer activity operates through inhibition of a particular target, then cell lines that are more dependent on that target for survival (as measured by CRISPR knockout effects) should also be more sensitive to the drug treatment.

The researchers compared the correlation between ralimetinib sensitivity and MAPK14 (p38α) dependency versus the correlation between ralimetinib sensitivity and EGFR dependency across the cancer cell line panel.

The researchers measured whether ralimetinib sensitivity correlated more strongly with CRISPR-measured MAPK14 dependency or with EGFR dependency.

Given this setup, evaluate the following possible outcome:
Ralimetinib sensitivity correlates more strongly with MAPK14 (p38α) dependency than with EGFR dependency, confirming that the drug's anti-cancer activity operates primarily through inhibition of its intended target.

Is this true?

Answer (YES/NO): NO